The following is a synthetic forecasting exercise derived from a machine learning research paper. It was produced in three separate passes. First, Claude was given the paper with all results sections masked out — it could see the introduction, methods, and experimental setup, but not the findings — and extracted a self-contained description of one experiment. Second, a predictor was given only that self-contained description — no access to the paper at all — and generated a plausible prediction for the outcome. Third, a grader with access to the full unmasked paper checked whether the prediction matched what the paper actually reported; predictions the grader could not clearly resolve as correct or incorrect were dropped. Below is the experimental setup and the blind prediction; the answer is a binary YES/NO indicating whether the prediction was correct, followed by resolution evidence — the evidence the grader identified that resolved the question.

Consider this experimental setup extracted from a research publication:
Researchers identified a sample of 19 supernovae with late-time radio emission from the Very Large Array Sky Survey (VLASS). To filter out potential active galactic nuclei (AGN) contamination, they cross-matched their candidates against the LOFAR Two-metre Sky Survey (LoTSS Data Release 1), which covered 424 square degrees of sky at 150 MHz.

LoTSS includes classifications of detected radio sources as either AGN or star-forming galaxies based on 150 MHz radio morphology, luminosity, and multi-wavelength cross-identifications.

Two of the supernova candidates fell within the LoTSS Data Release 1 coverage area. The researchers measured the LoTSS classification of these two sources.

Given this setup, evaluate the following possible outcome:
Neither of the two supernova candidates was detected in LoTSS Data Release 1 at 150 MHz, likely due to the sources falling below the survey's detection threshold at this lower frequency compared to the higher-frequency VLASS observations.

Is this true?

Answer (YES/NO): NO